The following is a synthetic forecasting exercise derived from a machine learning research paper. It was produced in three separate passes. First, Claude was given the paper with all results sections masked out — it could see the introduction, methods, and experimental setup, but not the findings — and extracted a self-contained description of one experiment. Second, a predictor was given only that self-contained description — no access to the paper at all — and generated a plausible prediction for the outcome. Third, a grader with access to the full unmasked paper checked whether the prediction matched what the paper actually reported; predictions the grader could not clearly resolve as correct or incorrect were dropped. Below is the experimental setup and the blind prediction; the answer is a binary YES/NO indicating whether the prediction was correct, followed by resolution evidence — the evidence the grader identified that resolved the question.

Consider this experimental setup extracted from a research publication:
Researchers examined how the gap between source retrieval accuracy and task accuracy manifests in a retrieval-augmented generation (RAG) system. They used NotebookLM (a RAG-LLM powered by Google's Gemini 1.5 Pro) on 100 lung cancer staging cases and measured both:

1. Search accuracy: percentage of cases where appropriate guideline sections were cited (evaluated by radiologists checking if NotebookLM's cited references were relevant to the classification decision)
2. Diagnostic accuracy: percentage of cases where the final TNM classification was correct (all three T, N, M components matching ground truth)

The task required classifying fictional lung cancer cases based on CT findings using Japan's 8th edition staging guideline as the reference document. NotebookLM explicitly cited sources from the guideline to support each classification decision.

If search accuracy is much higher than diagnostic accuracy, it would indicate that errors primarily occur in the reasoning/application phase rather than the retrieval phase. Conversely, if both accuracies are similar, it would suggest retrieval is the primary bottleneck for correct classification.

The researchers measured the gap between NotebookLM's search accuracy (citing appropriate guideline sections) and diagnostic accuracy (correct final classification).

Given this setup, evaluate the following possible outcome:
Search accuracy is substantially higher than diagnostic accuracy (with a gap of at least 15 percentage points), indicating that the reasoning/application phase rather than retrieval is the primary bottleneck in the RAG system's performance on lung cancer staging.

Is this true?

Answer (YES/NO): NO